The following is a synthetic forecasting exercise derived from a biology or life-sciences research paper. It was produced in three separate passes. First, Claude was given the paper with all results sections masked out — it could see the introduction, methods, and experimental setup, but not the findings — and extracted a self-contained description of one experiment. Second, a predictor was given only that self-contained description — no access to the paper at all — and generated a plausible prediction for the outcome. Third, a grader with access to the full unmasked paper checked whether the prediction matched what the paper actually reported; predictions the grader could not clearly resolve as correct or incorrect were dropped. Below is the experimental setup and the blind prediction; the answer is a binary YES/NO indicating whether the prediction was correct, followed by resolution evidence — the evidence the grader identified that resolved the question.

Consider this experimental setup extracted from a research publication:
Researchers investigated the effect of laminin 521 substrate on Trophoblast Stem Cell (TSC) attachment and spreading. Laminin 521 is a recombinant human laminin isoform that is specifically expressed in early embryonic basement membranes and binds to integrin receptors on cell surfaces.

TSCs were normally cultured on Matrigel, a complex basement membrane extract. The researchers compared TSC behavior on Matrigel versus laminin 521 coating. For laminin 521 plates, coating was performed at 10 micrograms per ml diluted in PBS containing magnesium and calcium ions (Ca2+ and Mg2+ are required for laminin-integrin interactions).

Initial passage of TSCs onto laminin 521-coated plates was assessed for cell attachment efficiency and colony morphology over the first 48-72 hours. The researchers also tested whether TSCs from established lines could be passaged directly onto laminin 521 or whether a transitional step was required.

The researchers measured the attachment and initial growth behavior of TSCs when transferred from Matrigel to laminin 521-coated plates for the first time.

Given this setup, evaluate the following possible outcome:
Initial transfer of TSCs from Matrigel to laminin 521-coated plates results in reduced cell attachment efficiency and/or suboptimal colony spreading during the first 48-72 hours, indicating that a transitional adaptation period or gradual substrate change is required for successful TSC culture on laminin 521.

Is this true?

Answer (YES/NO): YES